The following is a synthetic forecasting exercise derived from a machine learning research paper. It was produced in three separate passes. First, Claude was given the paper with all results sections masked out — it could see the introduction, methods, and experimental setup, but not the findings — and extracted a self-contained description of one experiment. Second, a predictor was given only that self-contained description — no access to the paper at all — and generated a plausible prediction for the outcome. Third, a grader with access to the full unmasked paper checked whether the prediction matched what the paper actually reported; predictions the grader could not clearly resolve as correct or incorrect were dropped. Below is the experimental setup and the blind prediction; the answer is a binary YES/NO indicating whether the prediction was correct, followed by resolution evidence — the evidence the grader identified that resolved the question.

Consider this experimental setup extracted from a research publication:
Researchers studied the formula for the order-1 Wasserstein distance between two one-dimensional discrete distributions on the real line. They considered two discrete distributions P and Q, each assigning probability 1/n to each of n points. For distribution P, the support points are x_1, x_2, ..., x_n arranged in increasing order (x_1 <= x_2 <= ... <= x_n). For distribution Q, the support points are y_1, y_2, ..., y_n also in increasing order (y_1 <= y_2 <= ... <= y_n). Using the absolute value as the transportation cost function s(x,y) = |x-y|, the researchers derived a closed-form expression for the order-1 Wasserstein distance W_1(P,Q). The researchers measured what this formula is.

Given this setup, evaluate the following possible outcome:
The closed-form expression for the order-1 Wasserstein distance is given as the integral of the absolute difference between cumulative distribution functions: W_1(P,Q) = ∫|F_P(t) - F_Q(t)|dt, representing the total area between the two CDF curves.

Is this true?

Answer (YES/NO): NO